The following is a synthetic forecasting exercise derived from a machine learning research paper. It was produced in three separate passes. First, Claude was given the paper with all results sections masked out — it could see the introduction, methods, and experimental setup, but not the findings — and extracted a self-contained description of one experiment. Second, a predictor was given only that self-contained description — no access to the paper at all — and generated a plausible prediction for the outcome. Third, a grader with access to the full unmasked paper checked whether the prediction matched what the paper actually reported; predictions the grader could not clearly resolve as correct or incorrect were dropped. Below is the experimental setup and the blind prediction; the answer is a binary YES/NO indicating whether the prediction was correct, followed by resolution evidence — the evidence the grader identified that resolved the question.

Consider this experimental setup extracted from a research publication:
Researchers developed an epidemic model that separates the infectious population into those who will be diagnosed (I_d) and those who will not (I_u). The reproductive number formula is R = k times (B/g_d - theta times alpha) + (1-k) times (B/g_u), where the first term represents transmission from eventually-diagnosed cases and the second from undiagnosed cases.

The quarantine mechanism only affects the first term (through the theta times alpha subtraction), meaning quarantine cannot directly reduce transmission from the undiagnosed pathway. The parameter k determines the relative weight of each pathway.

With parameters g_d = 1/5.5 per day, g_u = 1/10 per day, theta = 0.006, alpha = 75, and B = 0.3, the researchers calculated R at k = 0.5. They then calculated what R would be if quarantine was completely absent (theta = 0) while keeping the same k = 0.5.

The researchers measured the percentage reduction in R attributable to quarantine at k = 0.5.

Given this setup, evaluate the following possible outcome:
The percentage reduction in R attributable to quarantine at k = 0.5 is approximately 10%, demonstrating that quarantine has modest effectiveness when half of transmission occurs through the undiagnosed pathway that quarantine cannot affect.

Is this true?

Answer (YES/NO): NO